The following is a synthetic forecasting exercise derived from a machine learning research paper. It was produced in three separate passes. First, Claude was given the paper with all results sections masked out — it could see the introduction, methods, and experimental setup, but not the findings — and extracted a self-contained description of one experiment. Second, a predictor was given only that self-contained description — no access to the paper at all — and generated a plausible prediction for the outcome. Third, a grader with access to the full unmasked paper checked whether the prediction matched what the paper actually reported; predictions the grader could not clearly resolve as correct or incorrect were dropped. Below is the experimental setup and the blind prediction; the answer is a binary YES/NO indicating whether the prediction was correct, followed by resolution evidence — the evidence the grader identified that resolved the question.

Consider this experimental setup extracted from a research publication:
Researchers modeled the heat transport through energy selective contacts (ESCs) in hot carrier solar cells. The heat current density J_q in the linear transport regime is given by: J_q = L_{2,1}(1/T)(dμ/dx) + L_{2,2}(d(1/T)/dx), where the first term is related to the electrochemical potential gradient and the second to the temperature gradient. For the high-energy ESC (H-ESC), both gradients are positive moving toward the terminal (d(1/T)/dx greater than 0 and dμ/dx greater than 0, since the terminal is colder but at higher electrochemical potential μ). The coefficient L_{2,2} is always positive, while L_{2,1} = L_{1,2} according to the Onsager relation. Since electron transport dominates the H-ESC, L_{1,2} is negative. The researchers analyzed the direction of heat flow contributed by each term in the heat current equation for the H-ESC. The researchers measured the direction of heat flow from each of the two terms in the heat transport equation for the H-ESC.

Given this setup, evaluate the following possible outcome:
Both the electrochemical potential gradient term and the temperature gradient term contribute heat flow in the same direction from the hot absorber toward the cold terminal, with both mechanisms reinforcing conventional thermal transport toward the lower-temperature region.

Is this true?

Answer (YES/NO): NO